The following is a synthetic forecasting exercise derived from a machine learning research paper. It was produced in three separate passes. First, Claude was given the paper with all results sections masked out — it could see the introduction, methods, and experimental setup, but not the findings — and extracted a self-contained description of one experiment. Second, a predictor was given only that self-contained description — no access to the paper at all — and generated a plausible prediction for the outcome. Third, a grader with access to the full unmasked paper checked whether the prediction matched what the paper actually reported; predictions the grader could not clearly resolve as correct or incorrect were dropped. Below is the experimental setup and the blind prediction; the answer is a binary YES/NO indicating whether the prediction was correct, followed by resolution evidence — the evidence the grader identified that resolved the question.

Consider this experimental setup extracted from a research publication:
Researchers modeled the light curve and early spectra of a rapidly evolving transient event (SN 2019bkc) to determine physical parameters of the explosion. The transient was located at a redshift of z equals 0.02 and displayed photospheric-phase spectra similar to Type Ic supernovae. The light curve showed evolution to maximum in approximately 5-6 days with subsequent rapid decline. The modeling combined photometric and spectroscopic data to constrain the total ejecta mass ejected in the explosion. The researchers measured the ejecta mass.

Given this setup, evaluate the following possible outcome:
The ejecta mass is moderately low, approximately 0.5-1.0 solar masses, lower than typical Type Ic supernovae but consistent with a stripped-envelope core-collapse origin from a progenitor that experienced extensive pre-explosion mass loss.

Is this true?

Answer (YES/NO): NO